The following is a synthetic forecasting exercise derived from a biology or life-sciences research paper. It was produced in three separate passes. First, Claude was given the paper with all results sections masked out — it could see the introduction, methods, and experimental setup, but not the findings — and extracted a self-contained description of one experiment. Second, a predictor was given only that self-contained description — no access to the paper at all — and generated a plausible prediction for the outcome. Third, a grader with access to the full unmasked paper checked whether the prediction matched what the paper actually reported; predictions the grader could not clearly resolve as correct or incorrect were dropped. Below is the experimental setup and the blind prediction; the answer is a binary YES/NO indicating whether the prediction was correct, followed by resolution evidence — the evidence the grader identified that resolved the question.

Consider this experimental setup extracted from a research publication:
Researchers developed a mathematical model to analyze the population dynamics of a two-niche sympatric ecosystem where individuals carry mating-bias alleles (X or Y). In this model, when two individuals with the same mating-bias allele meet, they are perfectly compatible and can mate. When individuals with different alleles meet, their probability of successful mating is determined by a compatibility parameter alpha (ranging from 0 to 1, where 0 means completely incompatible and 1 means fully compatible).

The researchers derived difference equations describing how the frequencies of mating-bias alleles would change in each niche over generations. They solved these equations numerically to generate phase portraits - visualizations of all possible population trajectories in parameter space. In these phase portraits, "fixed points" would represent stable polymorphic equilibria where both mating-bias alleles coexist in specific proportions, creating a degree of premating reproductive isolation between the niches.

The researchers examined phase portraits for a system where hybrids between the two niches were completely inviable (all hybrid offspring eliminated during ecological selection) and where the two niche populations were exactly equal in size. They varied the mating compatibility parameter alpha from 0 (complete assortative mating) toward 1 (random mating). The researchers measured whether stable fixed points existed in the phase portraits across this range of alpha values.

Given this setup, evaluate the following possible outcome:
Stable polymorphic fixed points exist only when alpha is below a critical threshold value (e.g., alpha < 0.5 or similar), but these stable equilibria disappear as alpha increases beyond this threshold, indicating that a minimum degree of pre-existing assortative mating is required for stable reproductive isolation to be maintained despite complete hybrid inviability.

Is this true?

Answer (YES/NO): YES